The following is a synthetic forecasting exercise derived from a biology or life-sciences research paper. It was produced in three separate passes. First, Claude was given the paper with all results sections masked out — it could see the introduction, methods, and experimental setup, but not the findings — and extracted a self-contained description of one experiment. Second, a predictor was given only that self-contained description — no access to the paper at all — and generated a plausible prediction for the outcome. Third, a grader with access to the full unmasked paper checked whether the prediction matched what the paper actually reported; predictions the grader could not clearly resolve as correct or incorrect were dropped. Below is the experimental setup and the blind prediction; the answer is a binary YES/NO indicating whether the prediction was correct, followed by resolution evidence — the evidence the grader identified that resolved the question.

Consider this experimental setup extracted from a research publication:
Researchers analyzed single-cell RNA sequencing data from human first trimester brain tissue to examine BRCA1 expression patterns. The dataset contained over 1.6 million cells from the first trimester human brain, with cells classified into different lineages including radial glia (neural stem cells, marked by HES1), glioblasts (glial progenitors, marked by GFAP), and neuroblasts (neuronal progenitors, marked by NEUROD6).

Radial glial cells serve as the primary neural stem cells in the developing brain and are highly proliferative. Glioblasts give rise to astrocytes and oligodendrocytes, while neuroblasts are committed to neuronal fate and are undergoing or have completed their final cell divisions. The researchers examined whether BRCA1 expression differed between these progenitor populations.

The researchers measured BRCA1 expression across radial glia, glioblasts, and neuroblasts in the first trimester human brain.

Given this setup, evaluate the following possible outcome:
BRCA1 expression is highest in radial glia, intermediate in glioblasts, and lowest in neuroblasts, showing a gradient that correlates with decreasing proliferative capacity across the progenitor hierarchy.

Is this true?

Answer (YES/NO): NO